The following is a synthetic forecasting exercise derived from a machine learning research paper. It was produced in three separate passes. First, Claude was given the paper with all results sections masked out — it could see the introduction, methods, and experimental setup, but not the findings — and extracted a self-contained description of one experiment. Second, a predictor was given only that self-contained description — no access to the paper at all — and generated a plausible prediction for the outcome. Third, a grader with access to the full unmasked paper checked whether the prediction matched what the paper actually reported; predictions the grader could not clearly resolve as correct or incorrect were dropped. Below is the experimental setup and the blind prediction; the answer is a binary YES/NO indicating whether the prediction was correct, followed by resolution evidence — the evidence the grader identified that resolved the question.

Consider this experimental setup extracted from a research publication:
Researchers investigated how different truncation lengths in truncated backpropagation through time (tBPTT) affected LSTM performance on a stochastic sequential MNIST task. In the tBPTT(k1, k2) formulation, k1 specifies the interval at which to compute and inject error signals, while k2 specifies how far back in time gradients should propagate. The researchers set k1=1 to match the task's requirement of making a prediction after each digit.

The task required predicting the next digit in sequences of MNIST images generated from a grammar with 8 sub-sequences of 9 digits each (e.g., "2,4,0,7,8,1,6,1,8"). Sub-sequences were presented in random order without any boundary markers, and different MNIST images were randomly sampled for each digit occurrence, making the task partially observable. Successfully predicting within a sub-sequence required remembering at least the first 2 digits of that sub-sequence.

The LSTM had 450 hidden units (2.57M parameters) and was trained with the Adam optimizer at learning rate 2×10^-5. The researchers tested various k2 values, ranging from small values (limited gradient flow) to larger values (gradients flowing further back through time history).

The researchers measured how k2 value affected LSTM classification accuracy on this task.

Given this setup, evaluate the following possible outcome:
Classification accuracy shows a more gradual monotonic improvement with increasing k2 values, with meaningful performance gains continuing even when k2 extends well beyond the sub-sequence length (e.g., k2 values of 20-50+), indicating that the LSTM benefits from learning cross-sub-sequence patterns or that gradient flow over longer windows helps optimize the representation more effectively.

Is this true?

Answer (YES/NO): NO